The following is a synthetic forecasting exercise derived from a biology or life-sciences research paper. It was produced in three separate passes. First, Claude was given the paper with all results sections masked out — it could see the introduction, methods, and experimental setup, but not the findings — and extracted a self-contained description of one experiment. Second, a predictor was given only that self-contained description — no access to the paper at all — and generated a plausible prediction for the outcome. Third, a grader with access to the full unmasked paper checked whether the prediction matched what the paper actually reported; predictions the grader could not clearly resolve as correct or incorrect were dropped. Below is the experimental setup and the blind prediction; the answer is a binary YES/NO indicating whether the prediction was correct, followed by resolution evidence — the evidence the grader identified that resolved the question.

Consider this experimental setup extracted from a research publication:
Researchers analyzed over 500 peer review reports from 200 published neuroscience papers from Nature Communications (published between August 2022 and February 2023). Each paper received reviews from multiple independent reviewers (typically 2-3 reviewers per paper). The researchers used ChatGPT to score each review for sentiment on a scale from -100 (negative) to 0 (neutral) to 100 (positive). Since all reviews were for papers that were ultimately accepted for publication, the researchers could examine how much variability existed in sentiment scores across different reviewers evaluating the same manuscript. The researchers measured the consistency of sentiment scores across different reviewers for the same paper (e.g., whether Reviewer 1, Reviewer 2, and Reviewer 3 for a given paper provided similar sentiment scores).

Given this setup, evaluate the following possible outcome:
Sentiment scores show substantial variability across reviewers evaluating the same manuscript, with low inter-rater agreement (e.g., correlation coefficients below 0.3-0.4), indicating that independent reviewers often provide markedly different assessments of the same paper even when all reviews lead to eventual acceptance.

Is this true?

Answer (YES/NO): YES